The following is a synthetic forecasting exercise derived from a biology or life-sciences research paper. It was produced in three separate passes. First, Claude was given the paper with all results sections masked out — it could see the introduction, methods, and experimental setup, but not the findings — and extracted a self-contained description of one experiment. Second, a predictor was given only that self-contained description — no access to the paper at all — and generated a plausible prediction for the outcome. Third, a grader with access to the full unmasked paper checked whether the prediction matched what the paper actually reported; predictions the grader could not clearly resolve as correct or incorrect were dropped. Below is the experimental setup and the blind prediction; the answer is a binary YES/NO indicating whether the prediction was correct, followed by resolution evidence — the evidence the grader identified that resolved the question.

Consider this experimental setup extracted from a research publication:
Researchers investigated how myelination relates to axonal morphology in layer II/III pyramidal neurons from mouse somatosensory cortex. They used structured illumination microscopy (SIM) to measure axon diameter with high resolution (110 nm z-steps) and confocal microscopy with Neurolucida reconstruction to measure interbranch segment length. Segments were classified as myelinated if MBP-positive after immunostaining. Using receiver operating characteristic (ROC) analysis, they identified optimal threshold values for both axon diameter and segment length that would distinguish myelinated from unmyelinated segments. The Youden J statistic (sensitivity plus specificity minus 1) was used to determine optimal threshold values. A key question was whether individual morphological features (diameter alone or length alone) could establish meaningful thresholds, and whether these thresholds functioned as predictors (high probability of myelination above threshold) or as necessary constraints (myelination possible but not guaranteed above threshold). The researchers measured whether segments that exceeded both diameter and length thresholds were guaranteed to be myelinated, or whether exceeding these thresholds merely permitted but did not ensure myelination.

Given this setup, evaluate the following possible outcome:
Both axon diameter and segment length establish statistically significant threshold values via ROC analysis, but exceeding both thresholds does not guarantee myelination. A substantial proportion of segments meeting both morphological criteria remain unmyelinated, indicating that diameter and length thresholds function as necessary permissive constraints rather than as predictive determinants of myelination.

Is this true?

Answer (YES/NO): YES